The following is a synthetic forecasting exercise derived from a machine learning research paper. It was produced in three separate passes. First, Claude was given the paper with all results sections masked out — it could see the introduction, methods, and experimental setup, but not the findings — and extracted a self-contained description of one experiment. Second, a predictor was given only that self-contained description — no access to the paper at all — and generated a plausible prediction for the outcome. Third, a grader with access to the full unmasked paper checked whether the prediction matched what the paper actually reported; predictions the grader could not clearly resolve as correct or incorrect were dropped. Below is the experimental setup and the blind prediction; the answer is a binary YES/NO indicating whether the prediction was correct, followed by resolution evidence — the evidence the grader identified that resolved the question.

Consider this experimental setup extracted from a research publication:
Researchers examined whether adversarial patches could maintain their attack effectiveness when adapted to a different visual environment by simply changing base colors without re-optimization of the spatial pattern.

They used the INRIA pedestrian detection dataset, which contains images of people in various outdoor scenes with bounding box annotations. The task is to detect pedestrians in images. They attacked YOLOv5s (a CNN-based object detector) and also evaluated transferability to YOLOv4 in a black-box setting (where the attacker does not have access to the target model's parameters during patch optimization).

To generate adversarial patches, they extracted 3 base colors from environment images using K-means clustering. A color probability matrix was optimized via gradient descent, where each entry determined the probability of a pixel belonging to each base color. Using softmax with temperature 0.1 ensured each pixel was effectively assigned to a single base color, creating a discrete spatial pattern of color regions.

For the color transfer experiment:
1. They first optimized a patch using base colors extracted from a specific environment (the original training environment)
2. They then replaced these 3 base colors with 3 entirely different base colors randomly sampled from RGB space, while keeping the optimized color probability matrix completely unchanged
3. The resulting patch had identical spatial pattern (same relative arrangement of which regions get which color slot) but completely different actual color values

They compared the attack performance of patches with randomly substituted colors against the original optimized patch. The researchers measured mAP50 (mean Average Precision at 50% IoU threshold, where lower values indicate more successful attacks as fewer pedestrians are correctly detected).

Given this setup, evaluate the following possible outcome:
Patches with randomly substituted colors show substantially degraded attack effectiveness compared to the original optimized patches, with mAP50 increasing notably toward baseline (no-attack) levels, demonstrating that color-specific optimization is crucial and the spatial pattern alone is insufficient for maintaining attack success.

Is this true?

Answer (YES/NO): NO